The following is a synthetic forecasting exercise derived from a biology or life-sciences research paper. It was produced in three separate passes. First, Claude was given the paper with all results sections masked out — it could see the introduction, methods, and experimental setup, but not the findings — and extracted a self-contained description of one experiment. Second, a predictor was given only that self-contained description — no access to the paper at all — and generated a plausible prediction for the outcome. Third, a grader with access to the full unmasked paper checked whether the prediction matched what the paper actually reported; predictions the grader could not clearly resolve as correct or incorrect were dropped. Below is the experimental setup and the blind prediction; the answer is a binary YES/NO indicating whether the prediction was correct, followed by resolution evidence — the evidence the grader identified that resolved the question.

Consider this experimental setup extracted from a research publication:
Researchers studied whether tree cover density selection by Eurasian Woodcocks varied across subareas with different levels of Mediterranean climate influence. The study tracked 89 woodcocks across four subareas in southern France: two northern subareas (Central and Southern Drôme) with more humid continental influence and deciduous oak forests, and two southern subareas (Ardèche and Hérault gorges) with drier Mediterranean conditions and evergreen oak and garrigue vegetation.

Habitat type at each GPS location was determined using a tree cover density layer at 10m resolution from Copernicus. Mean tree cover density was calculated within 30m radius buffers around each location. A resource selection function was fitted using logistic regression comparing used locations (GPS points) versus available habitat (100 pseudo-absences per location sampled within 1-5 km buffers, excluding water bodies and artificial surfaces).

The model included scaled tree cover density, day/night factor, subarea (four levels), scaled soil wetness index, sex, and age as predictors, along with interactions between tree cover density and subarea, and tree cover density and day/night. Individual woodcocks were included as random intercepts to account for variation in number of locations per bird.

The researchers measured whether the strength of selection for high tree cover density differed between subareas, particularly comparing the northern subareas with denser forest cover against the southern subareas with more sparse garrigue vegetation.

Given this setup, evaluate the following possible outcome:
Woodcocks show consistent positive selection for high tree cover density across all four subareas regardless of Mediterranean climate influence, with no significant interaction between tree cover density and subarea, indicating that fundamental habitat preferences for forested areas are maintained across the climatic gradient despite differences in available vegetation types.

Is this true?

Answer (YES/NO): NO